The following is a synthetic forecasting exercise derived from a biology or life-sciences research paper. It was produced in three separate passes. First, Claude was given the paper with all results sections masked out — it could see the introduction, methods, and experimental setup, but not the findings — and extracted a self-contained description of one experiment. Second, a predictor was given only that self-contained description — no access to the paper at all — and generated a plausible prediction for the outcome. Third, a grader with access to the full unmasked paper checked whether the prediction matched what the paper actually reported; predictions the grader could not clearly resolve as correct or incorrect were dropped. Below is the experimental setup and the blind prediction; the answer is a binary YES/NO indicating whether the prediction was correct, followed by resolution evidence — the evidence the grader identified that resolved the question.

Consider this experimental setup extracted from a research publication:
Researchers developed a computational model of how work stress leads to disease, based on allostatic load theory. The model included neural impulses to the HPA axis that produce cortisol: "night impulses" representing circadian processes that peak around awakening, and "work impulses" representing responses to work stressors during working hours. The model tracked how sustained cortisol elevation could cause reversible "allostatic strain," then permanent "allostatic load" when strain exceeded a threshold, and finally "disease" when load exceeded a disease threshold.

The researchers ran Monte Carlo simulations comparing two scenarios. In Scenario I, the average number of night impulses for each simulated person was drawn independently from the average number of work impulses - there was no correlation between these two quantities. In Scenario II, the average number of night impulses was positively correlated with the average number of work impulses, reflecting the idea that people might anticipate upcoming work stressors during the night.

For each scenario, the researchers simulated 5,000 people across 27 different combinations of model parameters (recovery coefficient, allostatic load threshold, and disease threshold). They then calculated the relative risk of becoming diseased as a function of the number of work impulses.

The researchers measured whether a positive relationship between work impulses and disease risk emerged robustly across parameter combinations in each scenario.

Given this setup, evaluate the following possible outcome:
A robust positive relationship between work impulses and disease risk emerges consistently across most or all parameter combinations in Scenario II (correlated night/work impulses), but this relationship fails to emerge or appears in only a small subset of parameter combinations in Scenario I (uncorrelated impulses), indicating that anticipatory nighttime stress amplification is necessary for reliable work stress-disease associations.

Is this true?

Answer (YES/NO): YES